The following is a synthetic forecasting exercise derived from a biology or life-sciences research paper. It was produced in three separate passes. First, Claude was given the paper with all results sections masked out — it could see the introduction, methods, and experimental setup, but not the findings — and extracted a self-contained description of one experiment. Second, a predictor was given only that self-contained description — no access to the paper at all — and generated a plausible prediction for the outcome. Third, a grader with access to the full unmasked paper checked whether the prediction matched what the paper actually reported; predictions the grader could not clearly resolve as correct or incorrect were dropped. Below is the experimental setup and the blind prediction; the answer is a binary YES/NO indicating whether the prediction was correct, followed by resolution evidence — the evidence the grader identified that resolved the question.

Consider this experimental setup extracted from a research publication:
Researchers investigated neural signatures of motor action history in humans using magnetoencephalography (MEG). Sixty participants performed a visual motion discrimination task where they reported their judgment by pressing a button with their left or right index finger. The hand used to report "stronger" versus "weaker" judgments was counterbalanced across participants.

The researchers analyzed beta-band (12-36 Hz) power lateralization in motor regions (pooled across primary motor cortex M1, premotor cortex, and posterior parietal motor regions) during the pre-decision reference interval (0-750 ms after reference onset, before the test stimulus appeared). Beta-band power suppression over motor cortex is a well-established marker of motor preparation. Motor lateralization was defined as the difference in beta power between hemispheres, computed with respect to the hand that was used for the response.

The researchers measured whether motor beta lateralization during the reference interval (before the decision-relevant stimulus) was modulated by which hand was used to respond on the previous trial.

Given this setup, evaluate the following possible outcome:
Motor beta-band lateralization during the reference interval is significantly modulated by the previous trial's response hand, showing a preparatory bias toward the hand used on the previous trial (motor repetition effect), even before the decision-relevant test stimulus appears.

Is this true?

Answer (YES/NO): NO